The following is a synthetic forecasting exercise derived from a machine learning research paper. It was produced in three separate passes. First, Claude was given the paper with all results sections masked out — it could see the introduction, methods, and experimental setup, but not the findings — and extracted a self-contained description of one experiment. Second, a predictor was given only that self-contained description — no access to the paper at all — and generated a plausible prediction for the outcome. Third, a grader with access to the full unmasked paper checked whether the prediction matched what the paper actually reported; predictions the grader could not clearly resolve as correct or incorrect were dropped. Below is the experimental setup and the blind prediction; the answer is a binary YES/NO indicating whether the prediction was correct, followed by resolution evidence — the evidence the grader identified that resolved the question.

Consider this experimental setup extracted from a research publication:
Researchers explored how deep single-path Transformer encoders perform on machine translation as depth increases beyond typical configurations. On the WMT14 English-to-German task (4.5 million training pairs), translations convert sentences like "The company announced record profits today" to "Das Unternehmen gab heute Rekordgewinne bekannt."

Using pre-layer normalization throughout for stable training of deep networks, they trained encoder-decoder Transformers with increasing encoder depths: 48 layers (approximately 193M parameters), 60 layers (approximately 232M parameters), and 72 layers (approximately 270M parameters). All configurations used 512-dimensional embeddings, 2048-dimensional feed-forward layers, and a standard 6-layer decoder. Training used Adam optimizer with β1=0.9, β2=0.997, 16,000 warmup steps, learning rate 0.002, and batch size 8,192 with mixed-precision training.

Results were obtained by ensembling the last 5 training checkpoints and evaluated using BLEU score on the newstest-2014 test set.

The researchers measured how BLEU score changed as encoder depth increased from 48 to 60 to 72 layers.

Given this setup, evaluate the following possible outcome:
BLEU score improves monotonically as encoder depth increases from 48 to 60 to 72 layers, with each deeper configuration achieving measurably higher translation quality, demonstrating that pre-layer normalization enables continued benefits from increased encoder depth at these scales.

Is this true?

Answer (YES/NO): NO